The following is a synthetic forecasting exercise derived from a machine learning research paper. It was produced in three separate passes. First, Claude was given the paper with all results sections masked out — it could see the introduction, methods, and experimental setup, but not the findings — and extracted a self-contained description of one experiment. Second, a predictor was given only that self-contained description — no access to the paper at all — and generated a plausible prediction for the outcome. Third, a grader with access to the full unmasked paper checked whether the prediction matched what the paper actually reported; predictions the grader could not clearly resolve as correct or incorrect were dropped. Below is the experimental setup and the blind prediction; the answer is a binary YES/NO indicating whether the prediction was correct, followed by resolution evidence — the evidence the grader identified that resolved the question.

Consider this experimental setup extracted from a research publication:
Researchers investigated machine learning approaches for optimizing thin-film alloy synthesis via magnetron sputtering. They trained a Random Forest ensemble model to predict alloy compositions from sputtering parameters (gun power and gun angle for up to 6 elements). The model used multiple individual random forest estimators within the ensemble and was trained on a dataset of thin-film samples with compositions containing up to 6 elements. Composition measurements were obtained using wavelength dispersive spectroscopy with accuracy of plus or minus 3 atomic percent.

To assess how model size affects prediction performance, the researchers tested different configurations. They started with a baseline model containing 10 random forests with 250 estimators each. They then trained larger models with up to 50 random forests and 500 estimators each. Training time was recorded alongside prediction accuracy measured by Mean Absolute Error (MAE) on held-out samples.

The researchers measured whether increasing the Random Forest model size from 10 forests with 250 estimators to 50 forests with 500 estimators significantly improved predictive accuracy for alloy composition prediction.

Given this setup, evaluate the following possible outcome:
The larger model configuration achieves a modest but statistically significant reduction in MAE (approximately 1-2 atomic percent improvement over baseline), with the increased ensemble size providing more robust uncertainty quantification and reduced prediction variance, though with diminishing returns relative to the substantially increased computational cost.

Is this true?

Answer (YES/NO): NO